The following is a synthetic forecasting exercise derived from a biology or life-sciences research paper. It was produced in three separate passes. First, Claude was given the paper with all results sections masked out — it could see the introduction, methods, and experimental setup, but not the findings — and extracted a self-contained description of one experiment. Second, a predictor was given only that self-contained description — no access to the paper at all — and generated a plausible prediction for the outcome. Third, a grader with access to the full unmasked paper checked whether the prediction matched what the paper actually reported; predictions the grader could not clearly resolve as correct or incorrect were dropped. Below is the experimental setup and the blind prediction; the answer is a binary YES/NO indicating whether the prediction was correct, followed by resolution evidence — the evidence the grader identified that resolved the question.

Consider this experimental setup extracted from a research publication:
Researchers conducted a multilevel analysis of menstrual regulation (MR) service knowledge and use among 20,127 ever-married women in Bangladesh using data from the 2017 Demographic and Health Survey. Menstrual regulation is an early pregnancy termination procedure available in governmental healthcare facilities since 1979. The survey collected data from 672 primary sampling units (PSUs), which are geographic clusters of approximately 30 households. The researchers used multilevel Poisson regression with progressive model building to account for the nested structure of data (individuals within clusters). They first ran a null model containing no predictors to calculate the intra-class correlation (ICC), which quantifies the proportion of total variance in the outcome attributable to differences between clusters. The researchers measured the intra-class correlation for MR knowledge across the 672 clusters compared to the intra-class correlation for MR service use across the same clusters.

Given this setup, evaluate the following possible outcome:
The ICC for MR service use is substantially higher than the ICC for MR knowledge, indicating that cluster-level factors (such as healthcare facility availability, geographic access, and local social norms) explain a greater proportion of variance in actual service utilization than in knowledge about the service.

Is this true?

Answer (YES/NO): YES